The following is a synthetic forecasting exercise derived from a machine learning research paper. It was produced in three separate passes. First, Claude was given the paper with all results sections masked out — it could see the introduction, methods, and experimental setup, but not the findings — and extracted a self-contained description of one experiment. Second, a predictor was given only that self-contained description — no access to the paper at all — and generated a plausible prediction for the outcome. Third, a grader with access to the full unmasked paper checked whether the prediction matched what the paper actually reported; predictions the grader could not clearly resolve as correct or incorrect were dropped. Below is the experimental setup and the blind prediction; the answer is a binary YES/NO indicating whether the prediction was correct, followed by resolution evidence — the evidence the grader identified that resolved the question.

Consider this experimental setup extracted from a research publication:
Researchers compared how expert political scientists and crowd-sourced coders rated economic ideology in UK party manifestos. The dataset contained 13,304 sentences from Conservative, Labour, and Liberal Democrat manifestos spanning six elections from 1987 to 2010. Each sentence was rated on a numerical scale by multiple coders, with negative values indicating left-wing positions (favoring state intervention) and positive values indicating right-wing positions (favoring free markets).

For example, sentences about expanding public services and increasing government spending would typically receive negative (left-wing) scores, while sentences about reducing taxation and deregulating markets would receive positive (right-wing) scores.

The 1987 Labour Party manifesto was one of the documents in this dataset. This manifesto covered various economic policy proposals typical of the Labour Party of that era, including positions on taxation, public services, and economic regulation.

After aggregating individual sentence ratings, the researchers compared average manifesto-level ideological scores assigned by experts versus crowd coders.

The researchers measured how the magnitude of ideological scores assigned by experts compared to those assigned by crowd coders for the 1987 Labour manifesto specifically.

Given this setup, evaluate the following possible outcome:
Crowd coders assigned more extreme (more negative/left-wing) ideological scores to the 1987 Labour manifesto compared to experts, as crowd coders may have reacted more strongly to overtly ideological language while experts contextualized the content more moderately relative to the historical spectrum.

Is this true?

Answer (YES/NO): NO